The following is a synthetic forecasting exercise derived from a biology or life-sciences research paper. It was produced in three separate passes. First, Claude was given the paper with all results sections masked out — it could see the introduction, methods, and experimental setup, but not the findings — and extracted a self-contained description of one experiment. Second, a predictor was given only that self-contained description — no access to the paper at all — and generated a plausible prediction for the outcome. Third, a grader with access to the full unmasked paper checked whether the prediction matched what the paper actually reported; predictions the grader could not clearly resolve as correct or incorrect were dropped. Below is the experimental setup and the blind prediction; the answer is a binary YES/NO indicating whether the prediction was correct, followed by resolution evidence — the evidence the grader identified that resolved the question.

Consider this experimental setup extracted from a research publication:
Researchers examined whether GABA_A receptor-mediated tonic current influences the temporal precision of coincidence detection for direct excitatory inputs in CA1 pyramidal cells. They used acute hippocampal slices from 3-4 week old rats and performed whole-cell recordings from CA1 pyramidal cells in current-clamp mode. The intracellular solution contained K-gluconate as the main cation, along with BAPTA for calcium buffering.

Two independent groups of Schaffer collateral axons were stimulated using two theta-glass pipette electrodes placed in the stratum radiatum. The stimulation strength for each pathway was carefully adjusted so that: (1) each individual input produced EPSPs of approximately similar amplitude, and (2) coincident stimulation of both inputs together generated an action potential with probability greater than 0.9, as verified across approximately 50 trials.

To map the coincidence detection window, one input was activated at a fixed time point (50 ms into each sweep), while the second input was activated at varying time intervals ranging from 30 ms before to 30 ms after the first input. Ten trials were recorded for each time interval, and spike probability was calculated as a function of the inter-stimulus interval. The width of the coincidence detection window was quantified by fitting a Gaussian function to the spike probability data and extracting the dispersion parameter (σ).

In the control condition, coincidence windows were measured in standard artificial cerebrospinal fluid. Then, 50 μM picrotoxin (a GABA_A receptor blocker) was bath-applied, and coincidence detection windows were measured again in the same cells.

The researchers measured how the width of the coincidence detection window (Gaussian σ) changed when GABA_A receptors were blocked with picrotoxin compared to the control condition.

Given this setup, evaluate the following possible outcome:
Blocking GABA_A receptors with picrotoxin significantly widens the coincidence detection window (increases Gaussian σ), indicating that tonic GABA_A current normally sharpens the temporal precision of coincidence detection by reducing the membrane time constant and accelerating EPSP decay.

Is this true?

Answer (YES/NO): YES